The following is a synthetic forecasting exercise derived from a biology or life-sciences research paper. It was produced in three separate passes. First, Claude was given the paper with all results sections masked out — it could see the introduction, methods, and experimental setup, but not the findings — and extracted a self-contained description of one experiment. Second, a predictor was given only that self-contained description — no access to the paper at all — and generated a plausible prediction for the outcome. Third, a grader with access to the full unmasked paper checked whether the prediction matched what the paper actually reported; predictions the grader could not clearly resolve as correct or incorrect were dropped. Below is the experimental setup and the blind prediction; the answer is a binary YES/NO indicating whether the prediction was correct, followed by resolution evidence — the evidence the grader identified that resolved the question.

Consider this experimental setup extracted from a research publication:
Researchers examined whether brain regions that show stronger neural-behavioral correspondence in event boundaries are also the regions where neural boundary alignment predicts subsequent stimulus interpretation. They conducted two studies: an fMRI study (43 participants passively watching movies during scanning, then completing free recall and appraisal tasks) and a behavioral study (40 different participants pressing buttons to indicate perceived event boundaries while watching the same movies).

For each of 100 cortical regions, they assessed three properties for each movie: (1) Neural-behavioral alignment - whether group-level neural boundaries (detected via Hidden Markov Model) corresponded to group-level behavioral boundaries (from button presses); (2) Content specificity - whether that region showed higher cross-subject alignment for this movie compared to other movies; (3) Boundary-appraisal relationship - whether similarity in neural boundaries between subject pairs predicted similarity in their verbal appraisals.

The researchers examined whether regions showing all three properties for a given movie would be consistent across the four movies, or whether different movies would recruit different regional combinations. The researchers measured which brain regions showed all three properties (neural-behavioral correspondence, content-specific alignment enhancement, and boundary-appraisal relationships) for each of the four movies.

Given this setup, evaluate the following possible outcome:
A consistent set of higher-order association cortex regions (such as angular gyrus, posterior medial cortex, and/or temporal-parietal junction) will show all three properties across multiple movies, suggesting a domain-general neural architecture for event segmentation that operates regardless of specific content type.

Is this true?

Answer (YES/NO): NO